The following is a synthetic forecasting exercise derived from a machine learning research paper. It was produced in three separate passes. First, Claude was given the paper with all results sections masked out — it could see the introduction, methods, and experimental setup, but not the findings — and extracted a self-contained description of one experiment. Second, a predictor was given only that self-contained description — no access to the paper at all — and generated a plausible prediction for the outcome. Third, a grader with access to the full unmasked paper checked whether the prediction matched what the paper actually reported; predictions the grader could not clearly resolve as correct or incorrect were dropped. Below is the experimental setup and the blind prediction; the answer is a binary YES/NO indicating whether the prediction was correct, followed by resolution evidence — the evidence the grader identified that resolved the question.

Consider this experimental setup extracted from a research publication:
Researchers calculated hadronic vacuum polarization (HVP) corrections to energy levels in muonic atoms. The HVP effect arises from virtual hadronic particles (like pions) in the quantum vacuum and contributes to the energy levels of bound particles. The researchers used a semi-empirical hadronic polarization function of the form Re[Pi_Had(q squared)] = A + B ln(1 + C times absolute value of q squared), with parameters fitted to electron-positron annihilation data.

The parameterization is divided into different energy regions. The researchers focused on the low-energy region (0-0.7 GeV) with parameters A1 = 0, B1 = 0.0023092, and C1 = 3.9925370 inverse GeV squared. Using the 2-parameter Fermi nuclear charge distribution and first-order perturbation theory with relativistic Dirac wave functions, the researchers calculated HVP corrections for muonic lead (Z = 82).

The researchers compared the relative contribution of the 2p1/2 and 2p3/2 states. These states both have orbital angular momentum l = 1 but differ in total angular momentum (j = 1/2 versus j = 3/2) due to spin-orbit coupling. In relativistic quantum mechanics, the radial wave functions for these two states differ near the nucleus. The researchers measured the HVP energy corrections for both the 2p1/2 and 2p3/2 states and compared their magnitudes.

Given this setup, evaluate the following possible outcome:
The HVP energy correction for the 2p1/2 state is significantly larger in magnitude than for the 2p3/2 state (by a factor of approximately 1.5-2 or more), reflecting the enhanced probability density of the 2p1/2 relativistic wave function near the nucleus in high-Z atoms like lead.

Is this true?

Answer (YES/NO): NO